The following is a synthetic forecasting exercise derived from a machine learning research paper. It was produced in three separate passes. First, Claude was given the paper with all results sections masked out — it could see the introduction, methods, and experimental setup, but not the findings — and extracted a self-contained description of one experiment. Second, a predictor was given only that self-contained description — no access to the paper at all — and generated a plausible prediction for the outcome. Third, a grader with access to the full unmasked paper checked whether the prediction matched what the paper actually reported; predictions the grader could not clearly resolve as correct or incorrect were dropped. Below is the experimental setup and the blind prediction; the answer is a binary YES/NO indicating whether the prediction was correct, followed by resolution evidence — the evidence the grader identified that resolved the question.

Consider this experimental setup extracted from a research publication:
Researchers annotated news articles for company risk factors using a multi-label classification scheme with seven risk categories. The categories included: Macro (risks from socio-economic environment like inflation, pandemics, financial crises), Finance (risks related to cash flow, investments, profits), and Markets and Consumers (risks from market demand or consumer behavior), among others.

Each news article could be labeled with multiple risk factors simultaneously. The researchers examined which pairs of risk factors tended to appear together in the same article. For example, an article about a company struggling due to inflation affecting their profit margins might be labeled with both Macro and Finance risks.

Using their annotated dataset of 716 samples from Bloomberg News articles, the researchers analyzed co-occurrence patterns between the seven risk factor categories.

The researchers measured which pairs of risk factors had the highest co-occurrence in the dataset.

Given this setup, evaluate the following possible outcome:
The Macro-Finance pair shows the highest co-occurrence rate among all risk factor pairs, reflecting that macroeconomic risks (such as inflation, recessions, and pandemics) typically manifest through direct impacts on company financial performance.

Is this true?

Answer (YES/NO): NO